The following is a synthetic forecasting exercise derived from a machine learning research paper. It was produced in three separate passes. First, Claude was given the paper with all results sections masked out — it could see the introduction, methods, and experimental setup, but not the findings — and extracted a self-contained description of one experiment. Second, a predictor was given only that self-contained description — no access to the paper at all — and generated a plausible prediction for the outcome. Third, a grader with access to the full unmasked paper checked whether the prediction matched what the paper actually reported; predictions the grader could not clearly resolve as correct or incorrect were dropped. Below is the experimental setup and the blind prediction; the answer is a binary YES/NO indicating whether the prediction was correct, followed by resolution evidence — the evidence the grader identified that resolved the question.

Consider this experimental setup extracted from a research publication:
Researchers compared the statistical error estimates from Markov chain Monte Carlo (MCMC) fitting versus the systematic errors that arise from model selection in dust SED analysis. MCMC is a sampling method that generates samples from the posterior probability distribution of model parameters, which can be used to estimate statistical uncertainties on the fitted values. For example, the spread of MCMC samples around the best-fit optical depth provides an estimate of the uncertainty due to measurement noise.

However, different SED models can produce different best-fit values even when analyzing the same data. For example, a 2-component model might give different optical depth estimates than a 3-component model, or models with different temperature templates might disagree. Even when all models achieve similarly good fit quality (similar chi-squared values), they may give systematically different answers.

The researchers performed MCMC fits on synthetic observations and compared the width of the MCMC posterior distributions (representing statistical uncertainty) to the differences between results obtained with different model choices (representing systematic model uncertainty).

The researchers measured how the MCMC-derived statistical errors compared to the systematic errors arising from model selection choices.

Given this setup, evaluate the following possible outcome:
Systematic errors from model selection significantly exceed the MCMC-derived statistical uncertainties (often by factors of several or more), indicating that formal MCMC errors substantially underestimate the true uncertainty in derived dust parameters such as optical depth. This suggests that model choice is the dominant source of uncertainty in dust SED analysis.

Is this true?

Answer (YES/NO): YES